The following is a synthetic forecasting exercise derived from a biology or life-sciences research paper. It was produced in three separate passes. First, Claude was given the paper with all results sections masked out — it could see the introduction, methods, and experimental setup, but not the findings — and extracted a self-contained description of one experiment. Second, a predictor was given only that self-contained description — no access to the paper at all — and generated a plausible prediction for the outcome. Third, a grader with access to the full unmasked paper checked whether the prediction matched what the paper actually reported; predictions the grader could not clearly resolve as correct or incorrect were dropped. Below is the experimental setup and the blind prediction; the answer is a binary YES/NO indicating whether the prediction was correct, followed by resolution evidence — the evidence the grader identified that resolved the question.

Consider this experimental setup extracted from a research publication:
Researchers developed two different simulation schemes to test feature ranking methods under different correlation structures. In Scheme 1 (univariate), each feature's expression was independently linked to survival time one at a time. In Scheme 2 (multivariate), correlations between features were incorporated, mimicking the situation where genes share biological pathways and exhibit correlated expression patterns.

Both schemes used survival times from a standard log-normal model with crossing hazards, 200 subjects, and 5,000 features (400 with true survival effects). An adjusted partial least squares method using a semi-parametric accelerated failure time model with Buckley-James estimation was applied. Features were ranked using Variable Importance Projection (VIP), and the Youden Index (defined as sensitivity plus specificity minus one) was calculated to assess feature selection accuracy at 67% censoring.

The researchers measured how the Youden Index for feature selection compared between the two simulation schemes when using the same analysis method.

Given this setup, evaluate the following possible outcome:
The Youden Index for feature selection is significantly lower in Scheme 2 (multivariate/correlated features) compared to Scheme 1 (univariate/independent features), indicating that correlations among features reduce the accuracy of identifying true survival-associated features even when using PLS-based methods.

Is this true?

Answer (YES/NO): YES